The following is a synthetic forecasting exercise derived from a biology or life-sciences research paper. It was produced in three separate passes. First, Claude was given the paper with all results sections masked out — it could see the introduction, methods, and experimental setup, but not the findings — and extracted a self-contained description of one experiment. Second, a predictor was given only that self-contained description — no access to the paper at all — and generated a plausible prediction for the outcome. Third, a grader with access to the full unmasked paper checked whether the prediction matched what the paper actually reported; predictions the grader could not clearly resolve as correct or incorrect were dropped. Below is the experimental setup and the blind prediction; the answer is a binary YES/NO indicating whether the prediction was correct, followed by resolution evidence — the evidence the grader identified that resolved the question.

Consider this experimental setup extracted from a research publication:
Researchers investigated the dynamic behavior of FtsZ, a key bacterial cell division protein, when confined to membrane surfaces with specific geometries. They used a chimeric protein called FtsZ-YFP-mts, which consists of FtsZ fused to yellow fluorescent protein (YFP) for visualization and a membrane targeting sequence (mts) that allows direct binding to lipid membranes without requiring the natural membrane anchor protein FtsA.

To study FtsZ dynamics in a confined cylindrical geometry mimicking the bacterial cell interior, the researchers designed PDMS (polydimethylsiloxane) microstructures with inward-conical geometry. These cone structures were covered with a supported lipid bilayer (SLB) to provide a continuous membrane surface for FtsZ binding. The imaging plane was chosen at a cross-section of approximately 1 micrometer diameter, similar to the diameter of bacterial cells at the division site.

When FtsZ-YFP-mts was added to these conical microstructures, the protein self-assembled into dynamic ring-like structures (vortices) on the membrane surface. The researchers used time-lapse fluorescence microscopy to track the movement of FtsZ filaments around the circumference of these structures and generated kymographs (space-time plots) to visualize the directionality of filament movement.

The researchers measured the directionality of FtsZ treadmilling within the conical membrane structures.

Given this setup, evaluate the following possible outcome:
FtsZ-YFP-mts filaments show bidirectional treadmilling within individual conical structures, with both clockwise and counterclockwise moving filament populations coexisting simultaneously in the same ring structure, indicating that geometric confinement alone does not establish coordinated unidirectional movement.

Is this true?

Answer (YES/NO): YES